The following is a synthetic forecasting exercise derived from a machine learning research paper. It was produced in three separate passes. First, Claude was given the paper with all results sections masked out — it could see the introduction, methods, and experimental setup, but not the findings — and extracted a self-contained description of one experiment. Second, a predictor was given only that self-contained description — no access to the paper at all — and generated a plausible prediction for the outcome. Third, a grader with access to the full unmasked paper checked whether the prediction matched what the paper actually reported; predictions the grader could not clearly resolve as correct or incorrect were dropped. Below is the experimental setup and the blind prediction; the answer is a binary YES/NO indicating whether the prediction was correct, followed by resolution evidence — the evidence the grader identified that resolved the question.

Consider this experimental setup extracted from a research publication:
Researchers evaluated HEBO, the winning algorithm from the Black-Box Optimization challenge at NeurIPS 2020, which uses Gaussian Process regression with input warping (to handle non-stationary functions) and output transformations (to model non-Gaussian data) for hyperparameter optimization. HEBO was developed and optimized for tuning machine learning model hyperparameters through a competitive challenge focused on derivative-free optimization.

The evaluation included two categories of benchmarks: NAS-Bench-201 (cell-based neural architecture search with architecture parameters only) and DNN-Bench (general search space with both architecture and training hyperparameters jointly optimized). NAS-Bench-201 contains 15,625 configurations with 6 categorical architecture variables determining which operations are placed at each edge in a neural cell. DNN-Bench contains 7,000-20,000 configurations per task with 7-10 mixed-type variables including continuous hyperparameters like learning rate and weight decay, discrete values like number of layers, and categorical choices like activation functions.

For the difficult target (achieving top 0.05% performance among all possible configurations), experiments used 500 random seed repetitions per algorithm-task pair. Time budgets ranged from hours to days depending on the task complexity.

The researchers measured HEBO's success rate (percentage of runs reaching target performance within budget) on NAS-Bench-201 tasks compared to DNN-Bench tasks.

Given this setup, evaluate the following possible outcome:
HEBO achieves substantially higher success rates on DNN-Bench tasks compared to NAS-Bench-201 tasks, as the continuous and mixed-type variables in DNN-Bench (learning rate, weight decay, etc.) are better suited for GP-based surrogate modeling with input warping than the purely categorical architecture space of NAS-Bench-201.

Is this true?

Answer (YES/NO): NO